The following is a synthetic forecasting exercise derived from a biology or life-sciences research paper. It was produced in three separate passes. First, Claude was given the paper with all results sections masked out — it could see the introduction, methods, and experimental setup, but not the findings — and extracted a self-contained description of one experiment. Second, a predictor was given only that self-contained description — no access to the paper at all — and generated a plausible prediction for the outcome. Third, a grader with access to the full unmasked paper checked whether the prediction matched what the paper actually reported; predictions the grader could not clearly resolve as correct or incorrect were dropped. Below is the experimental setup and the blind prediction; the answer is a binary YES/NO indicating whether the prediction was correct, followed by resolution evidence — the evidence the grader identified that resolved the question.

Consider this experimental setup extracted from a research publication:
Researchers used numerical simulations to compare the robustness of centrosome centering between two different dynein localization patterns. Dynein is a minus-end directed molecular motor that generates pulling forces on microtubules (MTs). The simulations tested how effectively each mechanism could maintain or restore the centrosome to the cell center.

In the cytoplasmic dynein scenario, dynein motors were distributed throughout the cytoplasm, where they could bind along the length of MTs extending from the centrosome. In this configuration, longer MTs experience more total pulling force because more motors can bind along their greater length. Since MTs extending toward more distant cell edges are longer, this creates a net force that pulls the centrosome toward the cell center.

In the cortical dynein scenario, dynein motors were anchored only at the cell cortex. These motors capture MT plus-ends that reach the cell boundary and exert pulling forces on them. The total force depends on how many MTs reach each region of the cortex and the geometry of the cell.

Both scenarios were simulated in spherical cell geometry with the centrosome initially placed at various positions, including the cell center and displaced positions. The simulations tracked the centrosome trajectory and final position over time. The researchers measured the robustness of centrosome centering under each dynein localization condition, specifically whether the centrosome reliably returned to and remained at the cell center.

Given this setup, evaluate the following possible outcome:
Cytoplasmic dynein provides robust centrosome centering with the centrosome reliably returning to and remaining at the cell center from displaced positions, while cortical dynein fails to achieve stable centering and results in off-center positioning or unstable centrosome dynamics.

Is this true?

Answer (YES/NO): NO